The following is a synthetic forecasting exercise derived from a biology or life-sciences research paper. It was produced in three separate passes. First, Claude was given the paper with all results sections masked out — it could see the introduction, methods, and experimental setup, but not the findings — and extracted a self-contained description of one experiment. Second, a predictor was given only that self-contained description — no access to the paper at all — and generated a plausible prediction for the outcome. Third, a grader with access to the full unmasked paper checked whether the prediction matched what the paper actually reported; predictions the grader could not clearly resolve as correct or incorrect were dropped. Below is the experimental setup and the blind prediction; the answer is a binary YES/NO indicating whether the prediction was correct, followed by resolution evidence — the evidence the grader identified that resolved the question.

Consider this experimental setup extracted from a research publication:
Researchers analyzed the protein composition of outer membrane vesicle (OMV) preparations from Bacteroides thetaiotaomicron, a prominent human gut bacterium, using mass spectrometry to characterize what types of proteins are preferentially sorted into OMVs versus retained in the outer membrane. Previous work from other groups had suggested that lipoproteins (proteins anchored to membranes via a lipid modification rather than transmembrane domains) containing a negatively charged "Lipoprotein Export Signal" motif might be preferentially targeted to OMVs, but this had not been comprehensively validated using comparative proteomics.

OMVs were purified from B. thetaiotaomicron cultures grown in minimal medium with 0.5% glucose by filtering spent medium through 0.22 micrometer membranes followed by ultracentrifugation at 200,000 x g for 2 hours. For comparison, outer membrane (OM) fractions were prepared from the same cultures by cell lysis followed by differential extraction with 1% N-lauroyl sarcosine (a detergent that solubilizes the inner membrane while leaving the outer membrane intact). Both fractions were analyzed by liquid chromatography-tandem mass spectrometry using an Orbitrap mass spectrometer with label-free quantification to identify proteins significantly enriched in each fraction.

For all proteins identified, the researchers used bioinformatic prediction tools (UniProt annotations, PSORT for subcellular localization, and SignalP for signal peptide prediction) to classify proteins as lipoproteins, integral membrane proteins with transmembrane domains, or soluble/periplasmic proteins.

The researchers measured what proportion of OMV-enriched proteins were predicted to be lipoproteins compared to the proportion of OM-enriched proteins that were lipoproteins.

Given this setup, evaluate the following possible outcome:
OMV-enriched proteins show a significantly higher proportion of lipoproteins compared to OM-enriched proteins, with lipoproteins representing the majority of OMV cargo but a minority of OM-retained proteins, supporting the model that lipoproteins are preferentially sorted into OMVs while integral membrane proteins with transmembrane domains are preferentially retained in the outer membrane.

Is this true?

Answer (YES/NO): NO